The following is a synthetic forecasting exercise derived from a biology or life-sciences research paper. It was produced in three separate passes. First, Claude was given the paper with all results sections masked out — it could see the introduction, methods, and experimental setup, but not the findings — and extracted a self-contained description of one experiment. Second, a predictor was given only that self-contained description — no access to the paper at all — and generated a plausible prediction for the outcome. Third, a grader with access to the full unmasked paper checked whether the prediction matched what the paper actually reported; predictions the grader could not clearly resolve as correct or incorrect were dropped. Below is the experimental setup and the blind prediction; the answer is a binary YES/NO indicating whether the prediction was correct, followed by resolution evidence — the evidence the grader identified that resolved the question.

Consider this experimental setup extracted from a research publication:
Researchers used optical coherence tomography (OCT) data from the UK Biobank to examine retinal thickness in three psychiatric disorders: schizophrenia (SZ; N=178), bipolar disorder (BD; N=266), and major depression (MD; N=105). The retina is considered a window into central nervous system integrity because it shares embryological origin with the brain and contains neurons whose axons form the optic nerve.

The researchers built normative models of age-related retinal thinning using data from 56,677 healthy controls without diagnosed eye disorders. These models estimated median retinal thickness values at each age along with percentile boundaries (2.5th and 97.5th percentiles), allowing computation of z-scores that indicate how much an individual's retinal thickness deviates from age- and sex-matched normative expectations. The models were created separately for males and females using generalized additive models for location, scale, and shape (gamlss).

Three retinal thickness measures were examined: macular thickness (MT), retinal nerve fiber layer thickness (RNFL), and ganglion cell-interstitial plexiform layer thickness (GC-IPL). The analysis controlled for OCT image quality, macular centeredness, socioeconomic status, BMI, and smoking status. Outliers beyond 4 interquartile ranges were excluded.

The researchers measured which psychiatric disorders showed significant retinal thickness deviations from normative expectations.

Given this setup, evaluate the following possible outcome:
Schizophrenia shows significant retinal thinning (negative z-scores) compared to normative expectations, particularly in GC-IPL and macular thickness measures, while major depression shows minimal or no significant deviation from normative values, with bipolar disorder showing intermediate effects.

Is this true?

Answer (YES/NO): YES